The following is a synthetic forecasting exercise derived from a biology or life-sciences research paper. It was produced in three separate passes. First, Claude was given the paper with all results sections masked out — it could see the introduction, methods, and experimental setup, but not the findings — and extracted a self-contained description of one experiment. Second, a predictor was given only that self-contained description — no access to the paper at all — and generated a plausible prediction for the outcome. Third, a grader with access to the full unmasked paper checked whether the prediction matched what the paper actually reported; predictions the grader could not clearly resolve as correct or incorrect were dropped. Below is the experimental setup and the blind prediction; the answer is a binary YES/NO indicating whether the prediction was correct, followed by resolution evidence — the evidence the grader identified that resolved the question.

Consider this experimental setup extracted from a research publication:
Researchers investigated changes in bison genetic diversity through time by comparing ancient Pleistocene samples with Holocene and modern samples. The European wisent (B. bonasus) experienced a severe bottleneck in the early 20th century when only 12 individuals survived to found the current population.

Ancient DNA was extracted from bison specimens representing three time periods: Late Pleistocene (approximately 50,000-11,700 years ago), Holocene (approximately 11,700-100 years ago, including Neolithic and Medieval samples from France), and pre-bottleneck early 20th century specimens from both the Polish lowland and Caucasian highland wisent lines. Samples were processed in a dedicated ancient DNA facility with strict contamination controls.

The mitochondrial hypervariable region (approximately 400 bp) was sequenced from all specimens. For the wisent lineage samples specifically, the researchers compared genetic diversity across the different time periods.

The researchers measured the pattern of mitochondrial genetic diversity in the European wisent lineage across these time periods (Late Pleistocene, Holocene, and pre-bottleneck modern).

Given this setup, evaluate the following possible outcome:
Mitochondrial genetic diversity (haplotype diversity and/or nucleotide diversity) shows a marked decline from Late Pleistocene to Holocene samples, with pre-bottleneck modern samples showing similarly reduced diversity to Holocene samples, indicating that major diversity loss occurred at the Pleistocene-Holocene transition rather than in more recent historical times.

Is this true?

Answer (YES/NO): NO